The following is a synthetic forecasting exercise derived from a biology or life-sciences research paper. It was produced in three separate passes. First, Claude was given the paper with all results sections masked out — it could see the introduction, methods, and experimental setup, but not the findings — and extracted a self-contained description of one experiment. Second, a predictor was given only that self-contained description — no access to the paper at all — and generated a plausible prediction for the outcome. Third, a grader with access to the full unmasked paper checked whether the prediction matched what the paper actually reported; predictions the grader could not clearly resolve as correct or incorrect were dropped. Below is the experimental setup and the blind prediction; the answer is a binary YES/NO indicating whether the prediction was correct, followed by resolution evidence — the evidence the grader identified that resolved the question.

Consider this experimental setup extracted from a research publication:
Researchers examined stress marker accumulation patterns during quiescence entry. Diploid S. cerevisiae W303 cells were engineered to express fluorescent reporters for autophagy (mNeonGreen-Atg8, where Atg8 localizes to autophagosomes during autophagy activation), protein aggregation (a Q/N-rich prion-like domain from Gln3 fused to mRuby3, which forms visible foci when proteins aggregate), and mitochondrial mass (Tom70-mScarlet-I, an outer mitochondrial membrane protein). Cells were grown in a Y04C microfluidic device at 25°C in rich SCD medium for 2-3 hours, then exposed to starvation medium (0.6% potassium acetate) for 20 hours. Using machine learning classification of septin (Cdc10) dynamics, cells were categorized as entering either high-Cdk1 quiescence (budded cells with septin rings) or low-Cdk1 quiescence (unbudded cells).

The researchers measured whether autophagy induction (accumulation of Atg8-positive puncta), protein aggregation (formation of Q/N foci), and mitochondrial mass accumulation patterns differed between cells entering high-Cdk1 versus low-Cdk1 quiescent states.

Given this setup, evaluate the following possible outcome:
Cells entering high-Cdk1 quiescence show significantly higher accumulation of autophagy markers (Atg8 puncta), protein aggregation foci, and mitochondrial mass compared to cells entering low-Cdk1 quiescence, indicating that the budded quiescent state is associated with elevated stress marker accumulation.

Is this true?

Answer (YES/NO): NO